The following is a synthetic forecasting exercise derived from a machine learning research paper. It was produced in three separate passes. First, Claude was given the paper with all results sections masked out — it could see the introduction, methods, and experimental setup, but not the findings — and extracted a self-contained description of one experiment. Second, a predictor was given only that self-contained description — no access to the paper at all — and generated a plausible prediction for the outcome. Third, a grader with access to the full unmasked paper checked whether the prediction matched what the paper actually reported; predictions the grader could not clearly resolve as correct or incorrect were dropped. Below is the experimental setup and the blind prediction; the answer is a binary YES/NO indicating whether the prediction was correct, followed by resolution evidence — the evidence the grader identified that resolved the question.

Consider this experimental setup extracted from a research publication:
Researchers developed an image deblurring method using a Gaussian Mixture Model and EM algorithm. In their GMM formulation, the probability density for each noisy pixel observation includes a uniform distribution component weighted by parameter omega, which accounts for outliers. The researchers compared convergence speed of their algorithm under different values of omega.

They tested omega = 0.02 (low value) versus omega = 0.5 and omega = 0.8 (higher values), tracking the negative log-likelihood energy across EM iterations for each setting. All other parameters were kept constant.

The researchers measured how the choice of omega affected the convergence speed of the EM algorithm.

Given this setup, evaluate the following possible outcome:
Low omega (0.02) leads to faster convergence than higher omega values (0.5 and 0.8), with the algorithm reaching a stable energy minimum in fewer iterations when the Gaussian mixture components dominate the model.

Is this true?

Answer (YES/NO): YES